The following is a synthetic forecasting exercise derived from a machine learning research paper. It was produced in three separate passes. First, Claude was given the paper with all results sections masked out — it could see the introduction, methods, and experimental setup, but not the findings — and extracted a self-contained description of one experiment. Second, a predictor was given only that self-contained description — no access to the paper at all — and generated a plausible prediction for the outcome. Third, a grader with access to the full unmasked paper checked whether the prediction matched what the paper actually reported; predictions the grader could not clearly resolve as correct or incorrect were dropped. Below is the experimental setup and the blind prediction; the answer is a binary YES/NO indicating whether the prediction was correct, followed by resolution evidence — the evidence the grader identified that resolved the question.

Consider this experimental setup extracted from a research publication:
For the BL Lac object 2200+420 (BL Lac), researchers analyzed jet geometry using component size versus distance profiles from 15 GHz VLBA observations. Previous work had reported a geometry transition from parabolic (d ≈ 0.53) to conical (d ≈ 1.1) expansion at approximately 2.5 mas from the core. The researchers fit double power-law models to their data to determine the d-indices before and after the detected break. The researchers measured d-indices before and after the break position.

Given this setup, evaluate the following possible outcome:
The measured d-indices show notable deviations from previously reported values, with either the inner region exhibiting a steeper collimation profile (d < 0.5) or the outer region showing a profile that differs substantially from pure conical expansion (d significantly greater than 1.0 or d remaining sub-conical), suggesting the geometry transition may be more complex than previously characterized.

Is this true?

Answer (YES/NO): NO